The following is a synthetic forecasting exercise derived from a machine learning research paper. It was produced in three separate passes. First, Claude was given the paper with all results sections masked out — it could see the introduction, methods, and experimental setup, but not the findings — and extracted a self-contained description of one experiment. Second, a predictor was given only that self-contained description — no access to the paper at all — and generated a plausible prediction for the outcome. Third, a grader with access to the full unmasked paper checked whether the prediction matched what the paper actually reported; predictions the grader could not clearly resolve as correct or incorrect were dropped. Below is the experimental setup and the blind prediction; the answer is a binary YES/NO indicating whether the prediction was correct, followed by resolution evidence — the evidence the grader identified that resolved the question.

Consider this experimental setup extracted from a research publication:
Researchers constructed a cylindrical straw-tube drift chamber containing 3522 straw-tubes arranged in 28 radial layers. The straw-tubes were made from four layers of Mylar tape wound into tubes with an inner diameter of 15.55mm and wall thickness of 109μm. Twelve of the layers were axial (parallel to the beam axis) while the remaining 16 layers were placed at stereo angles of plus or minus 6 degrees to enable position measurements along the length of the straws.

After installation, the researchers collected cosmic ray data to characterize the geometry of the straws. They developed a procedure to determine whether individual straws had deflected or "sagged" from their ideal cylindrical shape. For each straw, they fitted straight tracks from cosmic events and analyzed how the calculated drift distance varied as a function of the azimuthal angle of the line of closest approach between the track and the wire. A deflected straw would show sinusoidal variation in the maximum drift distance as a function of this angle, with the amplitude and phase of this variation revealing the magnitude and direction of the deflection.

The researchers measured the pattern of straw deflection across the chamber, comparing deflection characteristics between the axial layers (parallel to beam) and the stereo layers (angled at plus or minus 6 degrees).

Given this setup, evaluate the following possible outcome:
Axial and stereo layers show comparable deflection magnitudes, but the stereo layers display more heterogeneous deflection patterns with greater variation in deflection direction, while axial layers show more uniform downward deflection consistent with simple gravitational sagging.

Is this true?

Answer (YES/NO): NO